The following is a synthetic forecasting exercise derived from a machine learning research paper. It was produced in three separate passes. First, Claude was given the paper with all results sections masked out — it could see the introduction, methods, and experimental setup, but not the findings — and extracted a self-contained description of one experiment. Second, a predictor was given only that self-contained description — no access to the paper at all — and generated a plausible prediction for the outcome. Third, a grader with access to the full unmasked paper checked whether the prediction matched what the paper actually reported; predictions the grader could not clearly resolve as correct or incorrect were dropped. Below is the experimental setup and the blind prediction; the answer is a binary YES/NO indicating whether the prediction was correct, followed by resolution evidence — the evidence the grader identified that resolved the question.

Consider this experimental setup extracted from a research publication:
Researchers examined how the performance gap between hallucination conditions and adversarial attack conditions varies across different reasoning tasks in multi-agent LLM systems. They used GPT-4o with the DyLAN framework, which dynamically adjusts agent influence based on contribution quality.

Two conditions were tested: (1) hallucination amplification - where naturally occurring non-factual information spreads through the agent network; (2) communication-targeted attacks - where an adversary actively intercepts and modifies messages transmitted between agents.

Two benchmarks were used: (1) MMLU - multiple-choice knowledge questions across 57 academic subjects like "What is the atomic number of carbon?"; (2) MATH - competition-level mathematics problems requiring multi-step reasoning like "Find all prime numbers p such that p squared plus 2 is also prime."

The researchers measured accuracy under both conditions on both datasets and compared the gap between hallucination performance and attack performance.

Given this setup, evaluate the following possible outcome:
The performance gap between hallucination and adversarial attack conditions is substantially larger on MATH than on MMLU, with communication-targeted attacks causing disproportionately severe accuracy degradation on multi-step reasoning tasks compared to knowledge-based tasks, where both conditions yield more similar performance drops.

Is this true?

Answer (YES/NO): NO